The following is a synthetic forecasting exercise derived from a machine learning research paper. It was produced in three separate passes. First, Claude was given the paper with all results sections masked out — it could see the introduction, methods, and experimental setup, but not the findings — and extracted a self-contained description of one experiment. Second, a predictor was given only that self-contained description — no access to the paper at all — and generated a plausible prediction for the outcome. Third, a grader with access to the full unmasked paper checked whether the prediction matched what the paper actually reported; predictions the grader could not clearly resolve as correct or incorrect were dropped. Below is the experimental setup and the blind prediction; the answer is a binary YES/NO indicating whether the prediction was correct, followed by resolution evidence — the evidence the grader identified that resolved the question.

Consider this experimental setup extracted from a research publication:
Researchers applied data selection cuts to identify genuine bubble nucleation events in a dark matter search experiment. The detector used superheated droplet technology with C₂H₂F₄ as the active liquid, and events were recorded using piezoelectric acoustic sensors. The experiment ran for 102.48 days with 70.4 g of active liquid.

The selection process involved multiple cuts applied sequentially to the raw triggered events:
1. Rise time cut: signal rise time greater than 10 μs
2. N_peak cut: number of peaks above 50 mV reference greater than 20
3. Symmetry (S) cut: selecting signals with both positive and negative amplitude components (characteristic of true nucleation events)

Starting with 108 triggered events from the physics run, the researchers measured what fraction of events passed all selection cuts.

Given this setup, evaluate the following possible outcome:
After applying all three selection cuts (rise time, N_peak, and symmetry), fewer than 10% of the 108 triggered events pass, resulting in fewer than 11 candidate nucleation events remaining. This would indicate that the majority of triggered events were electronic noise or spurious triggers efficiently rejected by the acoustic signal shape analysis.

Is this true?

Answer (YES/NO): NO